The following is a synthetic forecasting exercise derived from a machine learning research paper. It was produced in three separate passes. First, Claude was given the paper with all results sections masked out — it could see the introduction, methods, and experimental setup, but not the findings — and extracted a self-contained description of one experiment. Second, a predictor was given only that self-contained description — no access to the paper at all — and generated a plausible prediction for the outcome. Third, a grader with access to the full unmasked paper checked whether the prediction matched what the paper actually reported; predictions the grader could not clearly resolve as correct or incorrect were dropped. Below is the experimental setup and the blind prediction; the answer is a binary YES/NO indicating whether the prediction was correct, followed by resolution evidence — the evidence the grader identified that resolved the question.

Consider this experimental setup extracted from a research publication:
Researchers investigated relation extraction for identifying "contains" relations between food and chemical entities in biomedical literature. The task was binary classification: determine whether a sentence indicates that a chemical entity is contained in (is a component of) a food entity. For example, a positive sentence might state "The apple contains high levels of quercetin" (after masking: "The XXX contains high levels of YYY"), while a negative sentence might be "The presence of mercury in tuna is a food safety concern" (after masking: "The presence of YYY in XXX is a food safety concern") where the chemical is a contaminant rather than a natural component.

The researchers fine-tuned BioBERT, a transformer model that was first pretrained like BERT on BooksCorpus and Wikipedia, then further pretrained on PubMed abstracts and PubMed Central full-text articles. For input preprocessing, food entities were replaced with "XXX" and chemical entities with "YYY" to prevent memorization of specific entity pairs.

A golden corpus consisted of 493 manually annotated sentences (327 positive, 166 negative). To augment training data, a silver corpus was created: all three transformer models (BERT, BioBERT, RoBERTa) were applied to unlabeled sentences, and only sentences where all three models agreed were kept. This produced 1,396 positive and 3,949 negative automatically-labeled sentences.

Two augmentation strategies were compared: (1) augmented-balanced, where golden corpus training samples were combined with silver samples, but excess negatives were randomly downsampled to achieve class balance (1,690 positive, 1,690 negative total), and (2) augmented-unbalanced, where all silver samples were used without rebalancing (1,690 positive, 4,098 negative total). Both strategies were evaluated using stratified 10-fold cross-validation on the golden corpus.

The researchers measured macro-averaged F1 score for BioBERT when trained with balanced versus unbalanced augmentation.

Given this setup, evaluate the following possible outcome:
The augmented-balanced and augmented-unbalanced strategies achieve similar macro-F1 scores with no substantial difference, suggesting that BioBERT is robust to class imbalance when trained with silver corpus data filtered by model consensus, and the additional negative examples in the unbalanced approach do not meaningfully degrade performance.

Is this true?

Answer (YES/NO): NO